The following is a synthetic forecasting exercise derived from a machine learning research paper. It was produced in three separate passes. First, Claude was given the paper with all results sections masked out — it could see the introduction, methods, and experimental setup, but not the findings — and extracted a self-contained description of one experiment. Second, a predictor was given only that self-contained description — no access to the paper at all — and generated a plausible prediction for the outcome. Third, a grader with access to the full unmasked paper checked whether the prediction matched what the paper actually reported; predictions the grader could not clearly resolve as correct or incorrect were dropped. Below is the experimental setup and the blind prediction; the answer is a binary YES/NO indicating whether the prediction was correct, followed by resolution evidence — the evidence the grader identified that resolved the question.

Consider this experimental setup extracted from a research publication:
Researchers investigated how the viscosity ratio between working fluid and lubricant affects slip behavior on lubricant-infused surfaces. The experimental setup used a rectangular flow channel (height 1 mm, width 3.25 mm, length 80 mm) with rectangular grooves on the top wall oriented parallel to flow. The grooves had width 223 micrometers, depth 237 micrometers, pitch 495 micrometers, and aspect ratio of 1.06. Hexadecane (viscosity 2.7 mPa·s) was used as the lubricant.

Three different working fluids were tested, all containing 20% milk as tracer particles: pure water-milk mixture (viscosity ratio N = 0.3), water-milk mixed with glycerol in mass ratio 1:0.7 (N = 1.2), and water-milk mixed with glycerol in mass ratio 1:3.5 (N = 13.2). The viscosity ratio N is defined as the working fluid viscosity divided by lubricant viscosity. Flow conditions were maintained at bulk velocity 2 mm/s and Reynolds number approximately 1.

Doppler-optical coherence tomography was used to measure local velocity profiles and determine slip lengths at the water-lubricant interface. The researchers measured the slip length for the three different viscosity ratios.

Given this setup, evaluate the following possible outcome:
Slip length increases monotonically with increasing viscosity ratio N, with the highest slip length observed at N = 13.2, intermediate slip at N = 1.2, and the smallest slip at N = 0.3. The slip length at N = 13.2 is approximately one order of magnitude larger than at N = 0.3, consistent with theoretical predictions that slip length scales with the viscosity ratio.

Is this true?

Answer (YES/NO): NO